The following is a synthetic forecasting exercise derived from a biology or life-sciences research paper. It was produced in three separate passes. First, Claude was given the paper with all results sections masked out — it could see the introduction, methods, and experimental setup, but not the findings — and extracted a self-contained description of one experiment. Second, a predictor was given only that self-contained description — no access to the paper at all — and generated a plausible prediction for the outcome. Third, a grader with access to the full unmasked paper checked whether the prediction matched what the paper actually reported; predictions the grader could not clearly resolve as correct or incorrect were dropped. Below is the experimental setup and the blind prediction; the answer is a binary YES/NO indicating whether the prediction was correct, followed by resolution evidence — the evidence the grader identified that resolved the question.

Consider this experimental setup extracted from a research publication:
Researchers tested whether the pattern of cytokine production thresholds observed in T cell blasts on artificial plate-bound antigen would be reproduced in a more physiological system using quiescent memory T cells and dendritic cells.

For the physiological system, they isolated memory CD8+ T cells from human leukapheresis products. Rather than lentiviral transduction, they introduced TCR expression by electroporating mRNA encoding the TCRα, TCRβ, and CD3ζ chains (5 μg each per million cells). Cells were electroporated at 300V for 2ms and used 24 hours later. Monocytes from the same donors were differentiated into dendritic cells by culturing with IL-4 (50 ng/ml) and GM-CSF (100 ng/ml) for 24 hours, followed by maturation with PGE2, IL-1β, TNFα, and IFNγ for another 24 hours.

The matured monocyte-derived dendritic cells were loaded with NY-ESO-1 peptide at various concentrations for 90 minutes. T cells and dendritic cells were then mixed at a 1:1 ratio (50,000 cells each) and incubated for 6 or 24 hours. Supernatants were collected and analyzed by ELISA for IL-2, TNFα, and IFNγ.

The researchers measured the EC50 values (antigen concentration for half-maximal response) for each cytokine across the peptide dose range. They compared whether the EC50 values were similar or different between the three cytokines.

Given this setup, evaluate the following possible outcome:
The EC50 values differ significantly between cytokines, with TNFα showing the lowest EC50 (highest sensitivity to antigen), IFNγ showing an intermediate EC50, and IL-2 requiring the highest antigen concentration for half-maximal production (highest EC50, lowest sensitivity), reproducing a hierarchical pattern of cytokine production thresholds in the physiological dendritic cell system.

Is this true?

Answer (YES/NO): NO